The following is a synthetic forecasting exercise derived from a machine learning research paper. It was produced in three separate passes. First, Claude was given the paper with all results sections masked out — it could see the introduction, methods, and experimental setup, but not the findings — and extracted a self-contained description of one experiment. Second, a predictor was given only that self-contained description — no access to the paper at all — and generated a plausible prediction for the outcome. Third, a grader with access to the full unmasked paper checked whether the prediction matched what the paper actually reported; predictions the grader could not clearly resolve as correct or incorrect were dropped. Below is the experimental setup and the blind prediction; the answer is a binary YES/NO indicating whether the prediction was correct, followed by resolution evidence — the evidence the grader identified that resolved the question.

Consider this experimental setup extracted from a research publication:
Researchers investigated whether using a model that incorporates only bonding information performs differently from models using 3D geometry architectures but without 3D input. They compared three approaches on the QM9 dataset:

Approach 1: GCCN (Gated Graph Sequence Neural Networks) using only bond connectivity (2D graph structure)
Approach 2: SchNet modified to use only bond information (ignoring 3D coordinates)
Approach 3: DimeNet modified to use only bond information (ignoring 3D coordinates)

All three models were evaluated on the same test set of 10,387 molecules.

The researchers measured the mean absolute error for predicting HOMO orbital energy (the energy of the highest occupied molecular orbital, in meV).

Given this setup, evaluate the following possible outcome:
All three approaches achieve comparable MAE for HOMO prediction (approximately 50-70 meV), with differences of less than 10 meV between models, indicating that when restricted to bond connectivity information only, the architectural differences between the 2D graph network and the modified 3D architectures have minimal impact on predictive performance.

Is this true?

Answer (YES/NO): NO